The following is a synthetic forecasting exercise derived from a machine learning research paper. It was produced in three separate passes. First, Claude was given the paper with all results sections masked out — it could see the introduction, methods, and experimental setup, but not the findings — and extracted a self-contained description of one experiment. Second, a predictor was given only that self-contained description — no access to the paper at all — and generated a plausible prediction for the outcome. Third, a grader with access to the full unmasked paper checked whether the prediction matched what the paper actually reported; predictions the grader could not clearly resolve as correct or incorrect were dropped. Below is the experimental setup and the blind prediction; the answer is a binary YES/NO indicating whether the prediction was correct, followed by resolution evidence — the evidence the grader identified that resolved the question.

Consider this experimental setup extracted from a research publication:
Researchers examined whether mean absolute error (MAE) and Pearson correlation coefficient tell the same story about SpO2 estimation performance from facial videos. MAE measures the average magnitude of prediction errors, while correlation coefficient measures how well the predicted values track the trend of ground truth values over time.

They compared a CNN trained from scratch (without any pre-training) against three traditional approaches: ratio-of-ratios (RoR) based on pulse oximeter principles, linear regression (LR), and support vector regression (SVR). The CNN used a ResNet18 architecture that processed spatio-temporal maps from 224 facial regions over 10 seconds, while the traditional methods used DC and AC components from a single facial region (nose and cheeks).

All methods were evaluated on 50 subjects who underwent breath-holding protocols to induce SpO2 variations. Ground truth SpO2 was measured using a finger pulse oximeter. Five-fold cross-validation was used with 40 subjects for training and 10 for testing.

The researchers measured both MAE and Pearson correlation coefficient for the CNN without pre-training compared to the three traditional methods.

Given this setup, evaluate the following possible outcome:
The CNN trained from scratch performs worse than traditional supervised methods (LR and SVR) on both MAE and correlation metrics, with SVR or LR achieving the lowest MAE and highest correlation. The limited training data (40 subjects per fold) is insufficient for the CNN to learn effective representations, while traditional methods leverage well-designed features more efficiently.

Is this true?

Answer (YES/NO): NO